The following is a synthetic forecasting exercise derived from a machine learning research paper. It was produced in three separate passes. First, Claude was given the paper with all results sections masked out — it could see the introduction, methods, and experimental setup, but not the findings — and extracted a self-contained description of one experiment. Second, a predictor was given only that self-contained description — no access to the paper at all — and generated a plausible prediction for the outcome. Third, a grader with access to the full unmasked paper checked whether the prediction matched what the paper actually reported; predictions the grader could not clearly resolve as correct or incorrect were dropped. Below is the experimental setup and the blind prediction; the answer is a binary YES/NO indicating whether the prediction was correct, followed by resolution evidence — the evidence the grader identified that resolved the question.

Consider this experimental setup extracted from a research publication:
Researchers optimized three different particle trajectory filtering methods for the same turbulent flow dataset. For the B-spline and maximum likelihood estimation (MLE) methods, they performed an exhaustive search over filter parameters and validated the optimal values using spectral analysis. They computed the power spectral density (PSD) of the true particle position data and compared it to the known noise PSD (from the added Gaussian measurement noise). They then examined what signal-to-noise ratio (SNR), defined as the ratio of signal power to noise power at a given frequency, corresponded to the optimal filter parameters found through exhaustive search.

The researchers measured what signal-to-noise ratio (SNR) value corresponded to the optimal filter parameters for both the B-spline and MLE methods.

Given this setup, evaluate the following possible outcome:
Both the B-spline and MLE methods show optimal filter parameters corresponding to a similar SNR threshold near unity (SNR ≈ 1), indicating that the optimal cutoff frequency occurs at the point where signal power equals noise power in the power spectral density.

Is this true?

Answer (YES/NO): YES